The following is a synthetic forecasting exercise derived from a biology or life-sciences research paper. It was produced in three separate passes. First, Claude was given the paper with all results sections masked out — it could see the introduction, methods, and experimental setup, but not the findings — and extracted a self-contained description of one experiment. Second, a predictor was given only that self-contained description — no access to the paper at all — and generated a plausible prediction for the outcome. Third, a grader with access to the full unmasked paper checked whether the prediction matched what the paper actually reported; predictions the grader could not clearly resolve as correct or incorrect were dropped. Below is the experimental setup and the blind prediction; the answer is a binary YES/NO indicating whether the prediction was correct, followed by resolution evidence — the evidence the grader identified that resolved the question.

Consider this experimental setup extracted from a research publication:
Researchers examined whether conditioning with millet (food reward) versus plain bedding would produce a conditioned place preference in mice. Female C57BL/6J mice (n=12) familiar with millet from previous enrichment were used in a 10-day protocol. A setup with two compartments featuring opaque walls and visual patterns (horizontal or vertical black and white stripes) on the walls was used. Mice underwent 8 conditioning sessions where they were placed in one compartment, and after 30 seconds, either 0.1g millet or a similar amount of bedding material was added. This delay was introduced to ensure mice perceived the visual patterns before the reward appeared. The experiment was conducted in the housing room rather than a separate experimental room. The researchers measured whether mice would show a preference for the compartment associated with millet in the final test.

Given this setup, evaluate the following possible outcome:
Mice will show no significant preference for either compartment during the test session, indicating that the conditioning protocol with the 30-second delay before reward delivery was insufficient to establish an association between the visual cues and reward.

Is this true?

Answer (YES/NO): YES